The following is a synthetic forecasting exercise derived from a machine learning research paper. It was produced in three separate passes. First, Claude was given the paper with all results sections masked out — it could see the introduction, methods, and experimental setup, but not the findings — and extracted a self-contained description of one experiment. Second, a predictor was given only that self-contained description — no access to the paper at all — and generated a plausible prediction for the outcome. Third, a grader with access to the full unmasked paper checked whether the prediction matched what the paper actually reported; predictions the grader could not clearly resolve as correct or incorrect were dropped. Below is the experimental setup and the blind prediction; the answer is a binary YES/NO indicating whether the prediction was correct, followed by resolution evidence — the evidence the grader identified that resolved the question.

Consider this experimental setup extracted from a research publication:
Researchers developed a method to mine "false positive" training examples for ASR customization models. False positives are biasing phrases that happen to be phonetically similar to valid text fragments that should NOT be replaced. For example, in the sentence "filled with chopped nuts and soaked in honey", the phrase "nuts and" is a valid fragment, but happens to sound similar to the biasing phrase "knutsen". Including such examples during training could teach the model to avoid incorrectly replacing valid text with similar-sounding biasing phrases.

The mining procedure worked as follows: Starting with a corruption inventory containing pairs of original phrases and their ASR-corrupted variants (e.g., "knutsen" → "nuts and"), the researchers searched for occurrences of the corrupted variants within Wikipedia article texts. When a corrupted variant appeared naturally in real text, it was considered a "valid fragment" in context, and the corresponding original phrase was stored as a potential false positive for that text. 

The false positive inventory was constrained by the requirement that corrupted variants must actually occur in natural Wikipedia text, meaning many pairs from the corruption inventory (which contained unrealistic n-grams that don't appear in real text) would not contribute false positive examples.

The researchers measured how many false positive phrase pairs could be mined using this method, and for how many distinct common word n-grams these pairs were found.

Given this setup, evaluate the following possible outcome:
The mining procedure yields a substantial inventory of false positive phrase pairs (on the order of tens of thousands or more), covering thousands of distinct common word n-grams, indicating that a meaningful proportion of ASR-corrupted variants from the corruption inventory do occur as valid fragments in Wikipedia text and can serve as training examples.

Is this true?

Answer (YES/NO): NO